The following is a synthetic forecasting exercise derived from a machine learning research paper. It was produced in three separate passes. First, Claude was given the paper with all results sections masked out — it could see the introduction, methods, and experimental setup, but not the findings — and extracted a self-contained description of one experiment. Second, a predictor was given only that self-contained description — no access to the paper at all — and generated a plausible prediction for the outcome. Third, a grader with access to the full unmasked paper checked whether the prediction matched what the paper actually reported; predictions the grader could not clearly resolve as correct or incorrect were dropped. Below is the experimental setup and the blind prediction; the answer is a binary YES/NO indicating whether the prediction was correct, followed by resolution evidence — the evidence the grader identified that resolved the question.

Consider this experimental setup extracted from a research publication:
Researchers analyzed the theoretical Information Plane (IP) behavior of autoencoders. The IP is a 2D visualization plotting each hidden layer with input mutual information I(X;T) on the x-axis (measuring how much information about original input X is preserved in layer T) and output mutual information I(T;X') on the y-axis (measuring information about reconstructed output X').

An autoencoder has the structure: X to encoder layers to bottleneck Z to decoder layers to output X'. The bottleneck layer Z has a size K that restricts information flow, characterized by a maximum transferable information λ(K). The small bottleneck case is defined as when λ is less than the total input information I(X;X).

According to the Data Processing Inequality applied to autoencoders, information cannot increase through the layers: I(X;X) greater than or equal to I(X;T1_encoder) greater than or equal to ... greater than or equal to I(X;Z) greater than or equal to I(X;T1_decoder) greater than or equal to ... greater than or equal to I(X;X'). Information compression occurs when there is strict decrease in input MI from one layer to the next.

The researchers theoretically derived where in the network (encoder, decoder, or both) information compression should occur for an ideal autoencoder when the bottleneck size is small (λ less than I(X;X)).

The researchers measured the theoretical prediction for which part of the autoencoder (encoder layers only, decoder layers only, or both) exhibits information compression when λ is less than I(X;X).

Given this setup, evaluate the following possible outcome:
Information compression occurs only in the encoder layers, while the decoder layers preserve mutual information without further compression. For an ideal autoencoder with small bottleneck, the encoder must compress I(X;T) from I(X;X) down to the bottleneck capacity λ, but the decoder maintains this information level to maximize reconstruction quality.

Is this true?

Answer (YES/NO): YES